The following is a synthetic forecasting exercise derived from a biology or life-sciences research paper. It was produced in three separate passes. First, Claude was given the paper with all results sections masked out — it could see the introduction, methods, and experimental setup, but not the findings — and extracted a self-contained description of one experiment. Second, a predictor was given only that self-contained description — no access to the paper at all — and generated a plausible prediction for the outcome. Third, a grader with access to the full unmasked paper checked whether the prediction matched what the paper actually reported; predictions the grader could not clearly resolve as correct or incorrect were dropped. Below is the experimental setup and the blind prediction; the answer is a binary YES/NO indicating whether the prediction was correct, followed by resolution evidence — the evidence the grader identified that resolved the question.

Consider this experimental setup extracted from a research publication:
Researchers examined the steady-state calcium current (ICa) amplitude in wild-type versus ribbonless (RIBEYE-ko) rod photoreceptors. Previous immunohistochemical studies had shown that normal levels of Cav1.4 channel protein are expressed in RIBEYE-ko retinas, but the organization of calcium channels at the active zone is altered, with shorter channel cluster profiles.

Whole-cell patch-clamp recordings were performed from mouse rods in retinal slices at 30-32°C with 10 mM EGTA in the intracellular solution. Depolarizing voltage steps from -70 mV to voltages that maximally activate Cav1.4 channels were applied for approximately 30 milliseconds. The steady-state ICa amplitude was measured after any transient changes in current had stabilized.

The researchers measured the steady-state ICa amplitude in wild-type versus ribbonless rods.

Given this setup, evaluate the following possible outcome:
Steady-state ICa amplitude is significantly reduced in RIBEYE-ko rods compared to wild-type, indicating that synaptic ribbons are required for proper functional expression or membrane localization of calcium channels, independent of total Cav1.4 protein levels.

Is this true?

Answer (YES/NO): NO